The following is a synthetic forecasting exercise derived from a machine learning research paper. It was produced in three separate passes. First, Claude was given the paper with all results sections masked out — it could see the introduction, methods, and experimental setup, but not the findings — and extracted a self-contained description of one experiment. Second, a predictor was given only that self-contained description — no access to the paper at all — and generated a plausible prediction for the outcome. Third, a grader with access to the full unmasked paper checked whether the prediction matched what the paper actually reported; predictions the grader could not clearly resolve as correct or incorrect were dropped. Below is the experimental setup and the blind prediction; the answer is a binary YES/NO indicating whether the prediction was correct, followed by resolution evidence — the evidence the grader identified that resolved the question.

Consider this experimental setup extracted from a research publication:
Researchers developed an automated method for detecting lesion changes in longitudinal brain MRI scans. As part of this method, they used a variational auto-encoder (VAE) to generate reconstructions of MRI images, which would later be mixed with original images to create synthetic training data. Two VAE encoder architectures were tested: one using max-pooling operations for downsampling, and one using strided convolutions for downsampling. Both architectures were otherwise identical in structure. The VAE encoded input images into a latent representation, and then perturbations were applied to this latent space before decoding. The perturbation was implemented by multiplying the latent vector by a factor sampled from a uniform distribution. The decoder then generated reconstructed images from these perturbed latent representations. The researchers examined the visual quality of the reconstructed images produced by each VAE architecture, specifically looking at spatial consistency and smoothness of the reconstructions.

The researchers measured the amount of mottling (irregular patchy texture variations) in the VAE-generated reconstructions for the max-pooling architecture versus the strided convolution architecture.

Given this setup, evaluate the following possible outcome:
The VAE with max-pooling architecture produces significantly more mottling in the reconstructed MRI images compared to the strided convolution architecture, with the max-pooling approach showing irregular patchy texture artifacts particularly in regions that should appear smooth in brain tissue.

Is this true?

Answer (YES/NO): NO